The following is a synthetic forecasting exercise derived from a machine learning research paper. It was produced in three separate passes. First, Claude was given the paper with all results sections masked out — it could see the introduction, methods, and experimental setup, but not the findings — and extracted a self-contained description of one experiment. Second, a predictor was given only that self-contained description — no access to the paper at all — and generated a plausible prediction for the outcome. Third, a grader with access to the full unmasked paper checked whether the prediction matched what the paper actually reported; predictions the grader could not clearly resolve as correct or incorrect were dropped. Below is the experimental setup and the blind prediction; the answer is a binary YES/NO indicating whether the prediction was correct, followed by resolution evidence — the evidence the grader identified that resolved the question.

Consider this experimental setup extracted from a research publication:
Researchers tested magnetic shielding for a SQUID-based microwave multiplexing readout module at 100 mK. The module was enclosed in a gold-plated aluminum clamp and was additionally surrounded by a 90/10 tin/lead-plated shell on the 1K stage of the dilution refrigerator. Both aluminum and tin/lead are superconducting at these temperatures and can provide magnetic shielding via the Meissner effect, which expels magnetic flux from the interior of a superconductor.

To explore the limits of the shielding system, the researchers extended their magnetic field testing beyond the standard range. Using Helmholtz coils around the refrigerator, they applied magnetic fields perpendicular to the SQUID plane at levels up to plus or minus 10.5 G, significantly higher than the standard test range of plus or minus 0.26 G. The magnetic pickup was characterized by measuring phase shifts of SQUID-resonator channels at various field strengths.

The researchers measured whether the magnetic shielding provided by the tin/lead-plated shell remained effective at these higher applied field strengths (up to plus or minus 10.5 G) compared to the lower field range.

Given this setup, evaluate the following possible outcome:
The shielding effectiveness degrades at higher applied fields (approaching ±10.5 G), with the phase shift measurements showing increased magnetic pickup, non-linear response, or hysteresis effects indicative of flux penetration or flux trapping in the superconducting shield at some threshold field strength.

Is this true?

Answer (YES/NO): NO